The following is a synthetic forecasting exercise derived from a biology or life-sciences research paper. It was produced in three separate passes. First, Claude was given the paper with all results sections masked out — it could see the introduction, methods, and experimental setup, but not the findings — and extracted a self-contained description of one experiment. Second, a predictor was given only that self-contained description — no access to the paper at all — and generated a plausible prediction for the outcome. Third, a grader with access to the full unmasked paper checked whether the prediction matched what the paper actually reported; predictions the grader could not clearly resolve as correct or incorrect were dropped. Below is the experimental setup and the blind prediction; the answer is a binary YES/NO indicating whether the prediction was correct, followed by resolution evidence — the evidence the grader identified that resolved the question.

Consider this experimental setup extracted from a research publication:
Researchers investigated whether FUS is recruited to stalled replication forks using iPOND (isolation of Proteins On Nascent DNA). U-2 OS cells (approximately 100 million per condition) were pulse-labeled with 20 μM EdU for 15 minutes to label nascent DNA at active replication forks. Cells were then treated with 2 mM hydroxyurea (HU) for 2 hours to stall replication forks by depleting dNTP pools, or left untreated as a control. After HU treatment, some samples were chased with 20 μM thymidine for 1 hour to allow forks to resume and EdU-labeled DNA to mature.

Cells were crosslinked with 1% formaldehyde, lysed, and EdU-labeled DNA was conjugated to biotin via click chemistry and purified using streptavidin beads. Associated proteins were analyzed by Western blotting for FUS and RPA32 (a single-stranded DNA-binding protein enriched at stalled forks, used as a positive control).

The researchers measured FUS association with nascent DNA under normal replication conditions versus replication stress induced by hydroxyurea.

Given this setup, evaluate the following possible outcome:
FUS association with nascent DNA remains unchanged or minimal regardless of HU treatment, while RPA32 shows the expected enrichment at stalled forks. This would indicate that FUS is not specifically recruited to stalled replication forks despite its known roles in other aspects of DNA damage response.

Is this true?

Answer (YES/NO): NO